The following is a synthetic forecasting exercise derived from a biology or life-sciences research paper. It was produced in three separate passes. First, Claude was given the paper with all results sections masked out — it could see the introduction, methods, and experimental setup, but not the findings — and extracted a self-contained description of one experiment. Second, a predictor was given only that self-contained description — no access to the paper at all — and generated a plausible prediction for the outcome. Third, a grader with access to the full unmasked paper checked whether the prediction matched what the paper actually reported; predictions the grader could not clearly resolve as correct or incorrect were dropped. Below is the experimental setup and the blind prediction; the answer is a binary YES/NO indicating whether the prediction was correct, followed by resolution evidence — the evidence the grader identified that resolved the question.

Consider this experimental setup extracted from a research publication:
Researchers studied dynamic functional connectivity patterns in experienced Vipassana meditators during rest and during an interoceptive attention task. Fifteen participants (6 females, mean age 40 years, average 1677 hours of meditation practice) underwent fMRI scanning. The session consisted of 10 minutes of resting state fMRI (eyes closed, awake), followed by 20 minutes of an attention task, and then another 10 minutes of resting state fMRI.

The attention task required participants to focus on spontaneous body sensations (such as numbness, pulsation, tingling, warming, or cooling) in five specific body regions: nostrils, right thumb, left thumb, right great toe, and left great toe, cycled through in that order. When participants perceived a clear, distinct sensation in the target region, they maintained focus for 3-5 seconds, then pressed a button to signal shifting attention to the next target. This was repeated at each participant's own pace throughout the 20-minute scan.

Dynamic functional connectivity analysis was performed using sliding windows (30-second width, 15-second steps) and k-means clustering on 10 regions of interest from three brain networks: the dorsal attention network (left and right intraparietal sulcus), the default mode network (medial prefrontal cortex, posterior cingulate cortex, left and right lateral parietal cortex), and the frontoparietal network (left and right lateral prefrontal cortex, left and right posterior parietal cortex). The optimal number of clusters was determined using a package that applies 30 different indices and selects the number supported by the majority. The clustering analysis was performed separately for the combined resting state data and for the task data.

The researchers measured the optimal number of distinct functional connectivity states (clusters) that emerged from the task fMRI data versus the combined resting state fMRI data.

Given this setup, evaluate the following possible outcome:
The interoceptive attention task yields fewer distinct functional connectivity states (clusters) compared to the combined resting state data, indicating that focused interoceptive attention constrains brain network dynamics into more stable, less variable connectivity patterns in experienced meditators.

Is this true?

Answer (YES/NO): NO